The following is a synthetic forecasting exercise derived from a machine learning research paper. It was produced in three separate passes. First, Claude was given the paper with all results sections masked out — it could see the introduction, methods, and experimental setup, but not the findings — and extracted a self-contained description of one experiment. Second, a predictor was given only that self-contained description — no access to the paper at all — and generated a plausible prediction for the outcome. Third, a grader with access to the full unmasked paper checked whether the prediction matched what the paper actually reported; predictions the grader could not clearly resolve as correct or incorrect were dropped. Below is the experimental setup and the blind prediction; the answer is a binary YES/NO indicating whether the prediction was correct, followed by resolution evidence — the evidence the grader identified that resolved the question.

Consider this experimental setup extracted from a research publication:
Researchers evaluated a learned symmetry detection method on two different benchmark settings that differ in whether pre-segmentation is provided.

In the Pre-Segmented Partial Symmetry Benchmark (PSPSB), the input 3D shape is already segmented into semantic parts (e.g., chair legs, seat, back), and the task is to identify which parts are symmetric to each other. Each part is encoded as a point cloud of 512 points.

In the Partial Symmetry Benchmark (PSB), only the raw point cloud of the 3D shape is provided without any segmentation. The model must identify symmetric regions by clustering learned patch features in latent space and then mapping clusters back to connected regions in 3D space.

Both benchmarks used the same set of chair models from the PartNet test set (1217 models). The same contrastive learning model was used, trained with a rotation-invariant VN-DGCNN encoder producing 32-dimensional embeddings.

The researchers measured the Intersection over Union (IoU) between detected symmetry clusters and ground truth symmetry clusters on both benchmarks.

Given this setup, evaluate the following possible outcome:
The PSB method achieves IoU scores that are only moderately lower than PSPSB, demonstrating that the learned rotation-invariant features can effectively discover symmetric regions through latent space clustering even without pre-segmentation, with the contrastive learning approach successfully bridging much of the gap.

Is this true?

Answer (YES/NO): NO